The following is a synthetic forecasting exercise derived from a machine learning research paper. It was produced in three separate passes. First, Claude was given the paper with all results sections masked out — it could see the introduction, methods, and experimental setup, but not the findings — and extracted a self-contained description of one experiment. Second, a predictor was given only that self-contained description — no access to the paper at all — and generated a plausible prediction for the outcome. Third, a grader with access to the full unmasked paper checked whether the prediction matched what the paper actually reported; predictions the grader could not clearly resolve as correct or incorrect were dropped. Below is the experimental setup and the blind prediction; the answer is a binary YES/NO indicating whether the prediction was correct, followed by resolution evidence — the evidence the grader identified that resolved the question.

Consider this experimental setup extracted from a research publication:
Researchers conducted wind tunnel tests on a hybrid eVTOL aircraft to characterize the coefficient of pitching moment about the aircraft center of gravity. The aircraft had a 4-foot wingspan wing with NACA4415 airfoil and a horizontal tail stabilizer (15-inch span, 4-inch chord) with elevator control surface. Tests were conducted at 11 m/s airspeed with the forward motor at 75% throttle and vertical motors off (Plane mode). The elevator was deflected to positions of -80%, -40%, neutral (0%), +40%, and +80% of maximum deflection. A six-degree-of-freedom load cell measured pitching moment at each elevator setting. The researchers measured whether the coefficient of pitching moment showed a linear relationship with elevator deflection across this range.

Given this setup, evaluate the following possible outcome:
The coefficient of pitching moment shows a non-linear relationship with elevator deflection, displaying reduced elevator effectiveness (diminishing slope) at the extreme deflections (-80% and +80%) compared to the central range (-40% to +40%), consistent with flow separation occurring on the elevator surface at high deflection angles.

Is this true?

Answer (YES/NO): NO